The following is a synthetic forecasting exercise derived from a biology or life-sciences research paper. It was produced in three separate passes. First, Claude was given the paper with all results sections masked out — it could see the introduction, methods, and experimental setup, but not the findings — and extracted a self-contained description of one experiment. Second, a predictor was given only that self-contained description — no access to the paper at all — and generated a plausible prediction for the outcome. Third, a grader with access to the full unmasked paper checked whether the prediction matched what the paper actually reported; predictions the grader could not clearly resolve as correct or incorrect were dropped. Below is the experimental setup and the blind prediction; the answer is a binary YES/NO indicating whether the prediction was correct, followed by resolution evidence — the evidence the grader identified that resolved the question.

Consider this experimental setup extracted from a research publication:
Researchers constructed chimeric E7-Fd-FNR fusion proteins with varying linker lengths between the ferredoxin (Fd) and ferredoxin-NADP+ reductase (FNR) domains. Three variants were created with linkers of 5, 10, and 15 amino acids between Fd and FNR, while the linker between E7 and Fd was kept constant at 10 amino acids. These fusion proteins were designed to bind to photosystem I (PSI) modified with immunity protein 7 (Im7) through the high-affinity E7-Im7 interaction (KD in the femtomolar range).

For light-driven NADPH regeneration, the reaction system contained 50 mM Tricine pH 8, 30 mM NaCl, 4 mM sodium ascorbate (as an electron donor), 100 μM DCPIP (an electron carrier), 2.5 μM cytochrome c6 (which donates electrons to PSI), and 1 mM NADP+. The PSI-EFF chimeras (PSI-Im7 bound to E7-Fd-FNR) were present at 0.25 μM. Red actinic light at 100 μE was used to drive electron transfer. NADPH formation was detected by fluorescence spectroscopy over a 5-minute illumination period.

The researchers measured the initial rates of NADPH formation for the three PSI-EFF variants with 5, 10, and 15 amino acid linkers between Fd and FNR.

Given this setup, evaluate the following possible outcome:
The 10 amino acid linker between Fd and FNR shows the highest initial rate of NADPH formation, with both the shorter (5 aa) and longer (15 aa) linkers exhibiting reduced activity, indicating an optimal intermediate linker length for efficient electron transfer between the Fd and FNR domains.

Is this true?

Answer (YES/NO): NO